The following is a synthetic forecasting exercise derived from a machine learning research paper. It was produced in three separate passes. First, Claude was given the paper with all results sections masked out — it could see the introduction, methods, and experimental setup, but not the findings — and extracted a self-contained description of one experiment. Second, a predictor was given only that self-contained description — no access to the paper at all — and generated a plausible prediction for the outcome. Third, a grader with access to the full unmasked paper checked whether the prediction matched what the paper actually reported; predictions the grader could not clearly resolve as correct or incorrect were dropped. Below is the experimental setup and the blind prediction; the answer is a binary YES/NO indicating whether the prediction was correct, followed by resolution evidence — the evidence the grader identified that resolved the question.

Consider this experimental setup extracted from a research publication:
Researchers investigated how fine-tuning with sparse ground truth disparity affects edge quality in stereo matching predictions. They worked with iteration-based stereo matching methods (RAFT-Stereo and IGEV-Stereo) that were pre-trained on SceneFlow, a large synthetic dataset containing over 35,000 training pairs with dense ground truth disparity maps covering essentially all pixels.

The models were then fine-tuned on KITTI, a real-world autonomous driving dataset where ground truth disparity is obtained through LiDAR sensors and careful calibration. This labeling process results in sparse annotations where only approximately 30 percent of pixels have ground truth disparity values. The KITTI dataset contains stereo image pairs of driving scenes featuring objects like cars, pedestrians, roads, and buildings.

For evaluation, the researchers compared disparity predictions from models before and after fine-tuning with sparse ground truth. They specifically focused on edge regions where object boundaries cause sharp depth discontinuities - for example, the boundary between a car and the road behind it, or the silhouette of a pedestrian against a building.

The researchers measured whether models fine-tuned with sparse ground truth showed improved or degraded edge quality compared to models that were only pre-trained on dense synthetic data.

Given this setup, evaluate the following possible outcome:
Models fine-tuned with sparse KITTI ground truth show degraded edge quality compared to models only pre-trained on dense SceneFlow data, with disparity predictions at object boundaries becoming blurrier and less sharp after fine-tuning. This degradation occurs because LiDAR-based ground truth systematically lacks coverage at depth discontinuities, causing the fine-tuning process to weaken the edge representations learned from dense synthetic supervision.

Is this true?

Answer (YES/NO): YES